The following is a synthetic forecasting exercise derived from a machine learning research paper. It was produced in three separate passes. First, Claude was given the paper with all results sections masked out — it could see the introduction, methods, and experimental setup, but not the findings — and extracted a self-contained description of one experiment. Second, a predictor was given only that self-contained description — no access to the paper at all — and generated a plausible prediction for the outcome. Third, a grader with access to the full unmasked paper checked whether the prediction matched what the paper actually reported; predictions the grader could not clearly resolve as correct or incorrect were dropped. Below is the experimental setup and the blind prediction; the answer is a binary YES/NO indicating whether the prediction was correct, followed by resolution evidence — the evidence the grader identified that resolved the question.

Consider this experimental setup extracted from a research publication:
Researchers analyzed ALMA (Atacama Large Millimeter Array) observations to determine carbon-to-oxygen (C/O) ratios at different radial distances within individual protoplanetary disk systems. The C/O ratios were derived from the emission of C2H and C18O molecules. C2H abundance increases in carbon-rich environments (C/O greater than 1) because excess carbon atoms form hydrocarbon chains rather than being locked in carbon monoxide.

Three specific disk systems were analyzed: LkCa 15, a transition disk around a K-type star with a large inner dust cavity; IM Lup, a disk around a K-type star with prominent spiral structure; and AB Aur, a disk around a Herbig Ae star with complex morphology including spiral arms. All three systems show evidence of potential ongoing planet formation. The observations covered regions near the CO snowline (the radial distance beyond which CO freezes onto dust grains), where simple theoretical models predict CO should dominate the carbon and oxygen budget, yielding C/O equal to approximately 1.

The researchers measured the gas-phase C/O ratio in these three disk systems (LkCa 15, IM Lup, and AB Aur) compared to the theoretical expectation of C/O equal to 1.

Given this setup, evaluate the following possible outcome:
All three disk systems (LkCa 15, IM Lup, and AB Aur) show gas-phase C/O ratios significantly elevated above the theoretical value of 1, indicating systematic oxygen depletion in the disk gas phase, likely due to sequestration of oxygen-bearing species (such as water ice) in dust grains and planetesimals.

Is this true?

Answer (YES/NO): NO